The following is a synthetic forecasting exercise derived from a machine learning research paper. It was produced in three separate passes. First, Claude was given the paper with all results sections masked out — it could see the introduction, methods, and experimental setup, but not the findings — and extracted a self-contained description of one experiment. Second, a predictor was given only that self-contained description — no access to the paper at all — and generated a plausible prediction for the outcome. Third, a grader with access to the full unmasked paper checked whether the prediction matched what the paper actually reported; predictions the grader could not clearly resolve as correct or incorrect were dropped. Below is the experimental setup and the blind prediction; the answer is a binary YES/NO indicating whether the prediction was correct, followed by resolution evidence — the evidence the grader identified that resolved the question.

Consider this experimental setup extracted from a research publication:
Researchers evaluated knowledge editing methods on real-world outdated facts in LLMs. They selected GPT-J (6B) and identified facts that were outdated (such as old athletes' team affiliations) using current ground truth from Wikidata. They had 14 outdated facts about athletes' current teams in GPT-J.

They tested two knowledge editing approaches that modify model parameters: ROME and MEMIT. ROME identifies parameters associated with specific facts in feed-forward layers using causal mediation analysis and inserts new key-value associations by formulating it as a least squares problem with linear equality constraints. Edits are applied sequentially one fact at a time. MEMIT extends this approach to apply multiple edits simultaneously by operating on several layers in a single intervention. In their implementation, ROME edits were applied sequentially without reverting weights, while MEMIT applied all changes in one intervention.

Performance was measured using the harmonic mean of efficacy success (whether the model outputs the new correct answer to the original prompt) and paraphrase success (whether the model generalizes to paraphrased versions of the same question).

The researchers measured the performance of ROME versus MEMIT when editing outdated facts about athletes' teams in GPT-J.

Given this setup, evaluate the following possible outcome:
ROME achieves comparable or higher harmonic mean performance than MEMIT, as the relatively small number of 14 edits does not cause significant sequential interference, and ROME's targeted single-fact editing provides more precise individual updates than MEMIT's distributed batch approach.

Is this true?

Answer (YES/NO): NO